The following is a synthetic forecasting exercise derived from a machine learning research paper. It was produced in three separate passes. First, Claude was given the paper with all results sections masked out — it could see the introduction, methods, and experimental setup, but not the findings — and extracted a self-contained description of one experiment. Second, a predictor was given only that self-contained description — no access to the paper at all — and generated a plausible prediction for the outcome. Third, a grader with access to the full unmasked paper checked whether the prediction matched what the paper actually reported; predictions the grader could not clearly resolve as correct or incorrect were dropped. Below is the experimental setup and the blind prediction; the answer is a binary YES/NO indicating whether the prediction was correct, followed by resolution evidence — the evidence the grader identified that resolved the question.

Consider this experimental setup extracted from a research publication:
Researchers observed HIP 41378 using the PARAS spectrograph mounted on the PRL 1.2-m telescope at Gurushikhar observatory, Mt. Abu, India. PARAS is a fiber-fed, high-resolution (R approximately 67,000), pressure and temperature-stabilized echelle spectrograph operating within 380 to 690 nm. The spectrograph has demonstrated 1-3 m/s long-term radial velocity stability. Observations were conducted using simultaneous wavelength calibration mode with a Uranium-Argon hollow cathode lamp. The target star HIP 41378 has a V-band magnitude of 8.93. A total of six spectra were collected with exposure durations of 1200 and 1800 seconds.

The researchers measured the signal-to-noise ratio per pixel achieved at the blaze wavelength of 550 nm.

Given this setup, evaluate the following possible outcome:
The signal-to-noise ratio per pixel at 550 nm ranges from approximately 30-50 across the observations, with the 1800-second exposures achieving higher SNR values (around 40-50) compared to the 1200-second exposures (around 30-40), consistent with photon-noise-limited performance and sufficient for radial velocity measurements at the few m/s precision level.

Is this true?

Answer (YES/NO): NO